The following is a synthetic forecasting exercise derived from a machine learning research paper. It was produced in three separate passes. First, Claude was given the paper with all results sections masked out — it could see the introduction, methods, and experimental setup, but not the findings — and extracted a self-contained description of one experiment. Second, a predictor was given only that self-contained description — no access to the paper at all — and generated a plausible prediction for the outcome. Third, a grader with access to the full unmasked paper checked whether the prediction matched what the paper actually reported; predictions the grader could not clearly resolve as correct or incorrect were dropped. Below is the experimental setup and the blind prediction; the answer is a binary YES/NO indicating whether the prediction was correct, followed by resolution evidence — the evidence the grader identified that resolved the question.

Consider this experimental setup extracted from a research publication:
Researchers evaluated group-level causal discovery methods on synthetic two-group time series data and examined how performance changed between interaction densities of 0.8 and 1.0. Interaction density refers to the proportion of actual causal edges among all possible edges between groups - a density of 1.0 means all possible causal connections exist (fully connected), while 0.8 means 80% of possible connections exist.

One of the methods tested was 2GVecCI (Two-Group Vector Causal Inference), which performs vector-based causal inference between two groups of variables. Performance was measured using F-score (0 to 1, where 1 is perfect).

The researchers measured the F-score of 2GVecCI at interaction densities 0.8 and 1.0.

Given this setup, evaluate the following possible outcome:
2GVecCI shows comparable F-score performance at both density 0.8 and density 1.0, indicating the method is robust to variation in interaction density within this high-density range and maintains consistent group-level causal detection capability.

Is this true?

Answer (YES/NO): NO